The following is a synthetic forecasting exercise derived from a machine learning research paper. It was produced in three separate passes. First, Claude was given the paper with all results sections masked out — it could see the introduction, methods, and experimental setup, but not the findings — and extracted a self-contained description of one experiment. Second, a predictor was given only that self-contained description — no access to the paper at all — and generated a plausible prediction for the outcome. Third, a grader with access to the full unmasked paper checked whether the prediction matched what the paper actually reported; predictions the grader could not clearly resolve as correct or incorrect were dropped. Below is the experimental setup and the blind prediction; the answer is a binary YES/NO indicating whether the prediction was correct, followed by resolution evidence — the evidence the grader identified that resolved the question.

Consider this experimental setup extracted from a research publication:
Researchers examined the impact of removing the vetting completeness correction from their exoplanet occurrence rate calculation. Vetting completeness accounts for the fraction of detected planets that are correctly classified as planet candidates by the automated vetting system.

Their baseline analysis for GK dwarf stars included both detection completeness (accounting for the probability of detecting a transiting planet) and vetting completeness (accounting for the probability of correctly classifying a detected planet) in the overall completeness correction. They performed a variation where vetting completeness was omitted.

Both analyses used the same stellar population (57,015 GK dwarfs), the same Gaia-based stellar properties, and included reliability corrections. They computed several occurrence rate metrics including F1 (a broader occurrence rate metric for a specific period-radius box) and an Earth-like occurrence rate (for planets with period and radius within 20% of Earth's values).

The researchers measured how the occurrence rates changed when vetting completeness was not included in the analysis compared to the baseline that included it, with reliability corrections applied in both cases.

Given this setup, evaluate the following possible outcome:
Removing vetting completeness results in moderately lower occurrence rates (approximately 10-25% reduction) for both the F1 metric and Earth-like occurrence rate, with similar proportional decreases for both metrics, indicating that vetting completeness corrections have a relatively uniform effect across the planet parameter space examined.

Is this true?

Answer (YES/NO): NO